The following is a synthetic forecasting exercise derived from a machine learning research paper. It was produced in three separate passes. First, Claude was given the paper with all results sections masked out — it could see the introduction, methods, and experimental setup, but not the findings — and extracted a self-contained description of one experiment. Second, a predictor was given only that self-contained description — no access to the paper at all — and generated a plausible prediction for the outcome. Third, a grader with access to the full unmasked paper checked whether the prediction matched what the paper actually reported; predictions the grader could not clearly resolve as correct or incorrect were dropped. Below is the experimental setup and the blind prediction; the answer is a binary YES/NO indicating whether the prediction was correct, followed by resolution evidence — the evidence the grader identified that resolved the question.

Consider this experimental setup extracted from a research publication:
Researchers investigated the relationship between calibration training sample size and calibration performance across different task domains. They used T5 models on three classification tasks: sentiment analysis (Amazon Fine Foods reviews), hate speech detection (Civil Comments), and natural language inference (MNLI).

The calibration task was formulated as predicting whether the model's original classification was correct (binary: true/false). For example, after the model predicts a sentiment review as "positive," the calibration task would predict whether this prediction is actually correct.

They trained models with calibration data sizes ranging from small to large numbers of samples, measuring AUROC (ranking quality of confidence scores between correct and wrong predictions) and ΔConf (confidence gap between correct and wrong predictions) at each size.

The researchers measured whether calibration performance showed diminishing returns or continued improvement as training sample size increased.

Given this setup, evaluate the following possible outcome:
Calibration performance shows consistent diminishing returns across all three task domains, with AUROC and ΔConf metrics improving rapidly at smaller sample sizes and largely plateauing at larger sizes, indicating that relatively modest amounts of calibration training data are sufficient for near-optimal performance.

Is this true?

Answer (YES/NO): NO